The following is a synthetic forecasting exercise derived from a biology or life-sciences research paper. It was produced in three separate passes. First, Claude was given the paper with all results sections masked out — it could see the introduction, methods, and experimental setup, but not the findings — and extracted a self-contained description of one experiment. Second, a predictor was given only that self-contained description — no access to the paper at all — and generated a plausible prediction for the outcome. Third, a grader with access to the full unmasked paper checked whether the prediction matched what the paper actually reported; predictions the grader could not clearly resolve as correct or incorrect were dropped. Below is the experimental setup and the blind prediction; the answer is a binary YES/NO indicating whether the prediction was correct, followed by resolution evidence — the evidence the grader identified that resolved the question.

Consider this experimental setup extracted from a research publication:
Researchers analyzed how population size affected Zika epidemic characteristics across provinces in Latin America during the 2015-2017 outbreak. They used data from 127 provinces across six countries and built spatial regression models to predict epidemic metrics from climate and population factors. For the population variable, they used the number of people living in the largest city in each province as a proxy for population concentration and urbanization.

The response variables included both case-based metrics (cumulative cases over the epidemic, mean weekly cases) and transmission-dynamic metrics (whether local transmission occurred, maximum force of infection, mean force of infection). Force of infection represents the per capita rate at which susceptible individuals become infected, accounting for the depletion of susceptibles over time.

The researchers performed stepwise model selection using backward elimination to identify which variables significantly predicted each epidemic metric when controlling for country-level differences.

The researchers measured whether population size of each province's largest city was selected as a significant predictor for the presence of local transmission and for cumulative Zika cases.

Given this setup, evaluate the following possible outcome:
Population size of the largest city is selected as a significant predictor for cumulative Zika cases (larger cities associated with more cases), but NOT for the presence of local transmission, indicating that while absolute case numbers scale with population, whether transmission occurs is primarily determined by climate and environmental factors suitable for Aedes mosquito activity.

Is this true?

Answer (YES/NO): NO